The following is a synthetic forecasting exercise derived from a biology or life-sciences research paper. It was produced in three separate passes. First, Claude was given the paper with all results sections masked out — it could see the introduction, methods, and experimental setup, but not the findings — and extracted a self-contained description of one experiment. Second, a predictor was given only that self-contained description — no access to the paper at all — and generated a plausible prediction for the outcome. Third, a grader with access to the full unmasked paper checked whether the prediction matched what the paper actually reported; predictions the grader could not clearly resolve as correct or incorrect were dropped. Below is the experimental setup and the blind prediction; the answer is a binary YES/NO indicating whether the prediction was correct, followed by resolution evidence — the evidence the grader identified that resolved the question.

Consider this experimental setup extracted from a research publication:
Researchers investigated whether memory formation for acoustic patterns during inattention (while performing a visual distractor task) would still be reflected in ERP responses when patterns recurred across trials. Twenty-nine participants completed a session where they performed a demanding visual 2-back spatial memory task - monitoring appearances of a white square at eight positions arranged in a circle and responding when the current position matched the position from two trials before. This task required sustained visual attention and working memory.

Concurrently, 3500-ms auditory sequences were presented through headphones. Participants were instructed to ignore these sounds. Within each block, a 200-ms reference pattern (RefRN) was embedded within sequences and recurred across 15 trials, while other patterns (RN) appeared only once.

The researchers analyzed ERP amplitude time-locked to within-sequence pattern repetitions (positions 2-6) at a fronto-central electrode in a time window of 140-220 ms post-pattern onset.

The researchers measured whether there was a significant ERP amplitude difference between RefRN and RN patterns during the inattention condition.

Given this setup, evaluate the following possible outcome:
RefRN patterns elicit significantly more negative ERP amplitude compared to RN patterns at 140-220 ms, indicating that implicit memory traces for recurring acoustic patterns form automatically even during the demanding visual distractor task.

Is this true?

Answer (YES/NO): NO